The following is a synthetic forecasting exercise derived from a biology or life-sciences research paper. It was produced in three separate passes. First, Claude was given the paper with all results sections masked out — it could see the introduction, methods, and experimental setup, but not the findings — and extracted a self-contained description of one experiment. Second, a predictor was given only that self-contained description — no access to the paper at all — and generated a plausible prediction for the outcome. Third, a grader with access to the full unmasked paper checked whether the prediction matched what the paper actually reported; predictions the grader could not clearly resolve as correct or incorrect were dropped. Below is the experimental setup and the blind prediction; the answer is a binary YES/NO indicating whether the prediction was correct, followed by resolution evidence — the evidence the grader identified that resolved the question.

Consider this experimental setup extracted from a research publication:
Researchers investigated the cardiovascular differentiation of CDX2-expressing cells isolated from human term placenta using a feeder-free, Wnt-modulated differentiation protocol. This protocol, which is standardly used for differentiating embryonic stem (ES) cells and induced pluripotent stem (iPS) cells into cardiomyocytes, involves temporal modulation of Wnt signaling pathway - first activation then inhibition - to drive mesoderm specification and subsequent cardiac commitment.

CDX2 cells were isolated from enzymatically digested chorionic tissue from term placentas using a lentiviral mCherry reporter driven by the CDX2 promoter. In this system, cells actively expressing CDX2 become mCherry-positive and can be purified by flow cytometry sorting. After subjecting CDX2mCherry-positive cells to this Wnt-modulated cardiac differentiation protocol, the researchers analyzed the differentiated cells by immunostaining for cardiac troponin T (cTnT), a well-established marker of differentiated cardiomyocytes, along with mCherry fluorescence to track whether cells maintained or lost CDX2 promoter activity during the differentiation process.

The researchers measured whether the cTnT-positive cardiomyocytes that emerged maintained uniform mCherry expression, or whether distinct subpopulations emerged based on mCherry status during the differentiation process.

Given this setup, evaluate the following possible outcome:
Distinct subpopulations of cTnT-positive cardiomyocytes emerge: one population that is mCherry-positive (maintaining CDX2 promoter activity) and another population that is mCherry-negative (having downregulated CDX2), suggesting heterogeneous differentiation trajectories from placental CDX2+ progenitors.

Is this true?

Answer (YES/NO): YES